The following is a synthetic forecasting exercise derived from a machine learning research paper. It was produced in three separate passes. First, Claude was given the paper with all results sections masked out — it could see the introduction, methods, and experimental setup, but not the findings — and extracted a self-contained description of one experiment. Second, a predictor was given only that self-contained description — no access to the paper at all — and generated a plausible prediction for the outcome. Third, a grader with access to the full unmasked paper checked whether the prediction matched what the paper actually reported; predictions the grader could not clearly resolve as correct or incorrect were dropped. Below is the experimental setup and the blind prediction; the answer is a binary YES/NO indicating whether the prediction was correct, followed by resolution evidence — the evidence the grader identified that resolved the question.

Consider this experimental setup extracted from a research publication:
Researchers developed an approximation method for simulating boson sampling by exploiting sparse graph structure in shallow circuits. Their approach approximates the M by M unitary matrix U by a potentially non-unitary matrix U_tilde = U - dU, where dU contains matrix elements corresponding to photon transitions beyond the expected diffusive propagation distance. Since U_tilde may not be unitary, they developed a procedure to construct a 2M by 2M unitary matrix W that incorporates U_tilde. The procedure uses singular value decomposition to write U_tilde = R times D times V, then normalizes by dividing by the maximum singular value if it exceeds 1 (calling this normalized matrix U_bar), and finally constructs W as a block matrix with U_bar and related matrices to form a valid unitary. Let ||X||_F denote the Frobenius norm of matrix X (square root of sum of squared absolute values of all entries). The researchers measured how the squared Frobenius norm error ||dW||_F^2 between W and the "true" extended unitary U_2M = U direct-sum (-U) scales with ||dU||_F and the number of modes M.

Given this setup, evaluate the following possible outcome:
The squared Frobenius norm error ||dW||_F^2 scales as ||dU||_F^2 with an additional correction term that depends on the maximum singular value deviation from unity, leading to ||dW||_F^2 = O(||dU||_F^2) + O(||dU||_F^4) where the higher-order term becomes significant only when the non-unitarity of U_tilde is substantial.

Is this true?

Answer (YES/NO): NO